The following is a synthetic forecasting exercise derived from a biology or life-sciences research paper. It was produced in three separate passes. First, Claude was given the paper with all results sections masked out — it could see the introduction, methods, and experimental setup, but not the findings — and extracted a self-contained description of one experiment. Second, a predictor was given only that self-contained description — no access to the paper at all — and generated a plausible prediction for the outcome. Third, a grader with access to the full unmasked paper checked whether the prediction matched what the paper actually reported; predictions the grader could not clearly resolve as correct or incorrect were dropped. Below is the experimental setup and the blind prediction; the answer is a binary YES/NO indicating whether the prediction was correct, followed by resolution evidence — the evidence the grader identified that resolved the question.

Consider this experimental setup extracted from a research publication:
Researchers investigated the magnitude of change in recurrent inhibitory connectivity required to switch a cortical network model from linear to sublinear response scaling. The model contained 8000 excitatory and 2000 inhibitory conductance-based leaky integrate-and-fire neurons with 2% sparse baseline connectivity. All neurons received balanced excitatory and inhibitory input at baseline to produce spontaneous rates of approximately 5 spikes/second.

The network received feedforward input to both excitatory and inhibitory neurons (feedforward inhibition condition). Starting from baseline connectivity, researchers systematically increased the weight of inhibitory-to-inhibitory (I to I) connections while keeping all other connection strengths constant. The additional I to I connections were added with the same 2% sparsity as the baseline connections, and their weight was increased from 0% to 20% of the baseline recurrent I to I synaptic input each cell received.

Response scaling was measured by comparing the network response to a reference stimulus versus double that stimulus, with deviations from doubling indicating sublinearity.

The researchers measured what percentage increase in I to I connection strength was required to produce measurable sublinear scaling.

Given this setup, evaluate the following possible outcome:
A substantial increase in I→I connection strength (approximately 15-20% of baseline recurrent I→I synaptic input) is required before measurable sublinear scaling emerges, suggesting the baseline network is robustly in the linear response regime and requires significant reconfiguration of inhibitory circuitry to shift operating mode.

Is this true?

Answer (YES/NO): YES